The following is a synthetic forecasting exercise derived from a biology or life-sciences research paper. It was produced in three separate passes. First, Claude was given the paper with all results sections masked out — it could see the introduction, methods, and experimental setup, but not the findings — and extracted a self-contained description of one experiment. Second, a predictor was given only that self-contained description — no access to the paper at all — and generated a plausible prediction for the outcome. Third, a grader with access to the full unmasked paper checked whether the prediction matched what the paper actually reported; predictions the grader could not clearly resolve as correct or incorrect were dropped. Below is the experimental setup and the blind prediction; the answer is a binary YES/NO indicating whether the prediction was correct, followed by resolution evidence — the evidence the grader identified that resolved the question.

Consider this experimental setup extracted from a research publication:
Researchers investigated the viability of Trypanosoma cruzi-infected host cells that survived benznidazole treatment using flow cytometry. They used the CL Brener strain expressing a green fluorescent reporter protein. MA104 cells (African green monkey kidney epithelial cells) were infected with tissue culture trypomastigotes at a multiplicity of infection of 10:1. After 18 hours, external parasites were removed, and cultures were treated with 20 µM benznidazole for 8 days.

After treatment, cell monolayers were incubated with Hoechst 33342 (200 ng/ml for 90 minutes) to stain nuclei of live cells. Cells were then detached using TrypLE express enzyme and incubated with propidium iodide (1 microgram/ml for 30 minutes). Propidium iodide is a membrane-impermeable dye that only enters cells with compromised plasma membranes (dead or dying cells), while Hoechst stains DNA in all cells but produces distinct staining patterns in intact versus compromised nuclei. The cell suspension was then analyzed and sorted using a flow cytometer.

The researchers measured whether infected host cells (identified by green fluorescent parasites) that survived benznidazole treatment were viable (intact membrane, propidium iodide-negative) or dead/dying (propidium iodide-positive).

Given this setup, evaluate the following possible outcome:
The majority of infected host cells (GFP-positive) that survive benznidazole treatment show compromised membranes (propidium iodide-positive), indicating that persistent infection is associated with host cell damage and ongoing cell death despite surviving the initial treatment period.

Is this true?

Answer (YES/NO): NO